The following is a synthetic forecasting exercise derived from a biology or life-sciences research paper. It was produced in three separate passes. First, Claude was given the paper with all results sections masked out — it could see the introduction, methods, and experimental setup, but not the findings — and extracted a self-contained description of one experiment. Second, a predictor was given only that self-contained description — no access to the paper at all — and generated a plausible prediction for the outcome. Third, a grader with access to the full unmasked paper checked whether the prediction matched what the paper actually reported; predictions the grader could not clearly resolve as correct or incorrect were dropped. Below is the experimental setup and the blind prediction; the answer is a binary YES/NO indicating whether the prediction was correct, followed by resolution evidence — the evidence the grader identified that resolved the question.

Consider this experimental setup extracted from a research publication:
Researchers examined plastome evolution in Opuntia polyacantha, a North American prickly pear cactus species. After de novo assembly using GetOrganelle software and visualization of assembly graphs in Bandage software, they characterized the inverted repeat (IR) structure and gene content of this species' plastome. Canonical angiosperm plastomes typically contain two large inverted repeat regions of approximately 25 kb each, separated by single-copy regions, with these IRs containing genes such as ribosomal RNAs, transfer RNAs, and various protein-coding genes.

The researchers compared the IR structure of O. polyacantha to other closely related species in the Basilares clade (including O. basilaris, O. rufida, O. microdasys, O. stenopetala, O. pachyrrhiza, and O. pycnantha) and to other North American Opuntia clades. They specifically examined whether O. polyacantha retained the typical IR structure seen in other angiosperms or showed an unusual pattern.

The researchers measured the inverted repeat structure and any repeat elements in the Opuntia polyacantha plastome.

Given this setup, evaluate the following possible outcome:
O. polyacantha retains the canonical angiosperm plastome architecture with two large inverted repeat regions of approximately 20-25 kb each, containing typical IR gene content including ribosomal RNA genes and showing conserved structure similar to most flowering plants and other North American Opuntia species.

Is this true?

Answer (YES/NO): NO